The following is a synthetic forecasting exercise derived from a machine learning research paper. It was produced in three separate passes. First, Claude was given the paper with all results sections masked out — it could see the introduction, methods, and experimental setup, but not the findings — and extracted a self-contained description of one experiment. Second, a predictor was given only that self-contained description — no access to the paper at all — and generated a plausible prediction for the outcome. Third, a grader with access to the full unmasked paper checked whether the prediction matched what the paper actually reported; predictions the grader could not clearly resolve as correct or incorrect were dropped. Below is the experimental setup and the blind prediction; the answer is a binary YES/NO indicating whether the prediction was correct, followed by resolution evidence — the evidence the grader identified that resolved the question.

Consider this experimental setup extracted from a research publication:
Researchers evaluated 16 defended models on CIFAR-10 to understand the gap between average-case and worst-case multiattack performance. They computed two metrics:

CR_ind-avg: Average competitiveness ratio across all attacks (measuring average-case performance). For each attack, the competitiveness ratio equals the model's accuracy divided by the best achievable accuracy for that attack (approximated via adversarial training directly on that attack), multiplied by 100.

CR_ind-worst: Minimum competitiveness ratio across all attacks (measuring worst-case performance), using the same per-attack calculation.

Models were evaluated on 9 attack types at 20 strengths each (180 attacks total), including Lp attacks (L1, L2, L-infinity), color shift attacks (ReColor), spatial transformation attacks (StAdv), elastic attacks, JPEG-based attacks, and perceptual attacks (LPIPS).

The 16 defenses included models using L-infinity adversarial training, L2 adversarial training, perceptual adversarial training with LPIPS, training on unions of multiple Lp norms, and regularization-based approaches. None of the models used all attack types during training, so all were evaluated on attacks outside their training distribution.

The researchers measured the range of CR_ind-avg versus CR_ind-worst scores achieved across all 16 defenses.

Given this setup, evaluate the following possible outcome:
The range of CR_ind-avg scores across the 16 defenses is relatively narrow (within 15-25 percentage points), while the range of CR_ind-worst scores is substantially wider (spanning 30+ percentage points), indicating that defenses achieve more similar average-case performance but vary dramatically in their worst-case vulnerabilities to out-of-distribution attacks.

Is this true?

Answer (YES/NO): NO